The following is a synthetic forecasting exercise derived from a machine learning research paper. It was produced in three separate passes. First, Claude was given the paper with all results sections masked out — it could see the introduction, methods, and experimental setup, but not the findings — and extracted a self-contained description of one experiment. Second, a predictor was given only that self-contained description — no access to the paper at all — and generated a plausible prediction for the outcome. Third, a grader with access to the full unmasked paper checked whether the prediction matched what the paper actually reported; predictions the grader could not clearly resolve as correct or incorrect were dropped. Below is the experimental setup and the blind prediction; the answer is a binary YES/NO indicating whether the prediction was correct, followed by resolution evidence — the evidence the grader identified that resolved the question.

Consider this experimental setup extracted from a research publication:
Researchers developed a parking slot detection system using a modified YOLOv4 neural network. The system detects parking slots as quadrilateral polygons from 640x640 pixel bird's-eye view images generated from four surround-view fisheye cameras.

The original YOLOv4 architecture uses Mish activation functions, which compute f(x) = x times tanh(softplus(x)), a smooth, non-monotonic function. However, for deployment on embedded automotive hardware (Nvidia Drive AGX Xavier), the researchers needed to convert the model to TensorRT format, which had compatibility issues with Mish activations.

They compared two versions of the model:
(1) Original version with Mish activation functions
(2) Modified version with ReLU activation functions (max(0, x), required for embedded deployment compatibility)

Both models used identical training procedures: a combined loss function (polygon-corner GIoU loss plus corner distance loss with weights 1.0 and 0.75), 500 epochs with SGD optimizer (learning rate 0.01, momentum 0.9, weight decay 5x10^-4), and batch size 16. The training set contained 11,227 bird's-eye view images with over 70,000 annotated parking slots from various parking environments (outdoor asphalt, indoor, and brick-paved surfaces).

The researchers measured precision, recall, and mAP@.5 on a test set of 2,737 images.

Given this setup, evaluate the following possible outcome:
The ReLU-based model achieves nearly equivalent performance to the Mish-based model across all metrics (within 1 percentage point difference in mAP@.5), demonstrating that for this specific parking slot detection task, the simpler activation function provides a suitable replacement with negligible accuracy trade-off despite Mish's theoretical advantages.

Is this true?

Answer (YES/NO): NO